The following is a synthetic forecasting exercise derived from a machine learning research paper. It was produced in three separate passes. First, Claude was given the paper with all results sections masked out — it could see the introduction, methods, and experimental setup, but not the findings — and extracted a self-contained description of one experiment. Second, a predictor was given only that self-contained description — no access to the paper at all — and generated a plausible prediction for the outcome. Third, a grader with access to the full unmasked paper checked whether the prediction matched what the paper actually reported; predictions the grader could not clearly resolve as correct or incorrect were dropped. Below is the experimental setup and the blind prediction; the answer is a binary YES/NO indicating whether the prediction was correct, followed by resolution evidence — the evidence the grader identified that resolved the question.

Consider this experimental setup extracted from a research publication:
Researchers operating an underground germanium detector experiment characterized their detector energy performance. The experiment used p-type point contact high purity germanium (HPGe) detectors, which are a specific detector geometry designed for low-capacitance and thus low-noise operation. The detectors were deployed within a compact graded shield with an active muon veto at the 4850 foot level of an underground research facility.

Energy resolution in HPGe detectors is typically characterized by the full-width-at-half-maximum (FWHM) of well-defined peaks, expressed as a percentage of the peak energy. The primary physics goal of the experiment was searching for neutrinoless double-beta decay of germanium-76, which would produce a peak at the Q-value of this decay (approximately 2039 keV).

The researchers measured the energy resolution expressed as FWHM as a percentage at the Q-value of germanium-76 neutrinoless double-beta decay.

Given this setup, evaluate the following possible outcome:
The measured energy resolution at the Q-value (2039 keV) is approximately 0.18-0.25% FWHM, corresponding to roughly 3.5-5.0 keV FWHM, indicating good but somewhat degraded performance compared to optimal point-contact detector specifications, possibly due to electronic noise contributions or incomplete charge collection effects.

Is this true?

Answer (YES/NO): NO